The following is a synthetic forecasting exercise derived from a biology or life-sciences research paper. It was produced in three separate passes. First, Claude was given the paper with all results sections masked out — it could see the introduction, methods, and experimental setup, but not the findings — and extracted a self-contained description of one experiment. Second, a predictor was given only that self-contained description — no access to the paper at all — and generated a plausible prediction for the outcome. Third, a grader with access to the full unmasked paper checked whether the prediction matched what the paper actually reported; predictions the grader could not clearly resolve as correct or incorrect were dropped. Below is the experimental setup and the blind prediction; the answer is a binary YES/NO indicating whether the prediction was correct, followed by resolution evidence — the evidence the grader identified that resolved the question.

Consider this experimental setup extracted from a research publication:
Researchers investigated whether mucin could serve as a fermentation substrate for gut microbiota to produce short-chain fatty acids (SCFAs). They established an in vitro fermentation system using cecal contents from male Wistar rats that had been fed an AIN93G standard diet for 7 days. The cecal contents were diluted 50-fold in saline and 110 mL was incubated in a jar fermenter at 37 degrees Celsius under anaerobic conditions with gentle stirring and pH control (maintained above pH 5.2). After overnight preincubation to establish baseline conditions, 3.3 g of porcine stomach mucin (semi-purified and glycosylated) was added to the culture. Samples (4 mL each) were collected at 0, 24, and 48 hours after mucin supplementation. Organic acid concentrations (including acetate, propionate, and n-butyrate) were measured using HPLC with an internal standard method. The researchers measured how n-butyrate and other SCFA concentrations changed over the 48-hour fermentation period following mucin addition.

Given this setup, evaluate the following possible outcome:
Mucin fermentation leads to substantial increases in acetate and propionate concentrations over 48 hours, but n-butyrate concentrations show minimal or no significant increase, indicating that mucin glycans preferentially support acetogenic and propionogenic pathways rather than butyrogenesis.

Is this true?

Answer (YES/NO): NO